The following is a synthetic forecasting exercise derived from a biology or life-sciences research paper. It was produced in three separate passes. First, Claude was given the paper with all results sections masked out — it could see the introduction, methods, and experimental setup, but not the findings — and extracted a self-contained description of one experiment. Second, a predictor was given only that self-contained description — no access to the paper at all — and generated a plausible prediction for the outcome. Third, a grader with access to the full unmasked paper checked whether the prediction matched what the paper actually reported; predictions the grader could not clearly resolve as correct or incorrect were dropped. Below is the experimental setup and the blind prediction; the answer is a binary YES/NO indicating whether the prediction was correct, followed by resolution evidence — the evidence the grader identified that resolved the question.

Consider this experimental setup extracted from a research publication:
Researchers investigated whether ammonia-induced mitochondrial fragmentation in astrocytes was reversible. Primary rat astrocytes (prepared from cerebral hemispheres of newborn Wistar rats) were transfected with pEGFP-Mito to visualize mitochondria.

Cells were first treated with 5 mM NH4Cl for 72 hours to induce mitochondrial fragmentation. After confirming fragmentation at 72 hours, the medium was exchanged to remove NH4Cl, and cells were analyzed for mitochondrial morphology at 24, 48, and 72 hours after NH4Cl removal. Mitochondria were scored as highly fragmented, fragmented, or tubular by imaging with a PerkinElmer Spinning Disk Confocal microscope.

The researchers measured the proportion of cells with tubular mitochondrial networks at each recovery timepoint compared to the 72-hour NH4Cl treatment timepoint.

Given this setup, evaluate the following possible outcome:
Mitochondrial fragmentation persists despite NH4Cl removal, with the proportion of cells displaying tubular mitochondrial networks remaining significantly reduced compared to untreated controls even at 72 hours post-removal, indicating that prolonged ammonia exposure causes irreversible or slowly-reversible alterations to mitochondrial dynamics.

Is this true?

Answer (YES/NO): NO